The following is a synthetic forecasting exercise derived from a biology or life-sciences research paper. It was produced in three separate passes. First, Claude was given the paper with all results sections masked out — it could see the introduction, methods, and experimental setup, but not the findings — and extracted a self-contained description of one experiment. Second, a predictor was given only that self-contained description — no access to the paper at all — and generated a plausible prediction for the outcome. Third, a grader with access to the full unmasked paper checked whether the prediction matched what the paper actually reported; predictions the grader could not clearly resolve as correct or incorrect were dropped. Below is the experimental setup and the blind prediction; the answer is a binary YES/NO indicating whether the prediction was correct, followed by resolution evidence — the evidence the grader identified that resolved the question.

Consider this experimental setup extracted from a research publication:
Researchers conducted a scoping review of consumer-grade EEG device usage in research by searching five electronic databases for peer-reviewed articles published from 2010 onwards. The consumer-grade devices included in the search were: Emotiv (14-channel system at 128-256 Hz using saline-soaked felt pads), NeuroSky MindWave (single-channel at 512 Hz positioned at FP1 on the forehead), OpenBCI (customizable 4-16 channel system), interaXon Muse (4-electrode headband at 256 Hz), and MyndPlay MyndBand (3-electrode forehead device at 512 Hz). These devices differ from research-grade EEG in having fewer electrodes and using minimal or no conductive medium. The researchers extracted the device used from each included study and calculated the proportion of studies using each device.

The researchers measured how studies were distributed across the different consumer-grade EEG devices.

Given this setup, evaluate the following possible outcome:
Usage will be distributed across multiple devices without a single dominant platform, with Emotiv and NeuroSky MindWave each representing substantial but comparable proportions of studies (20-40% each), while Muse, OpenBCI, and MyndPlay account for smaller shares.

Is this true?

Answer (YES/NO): NO